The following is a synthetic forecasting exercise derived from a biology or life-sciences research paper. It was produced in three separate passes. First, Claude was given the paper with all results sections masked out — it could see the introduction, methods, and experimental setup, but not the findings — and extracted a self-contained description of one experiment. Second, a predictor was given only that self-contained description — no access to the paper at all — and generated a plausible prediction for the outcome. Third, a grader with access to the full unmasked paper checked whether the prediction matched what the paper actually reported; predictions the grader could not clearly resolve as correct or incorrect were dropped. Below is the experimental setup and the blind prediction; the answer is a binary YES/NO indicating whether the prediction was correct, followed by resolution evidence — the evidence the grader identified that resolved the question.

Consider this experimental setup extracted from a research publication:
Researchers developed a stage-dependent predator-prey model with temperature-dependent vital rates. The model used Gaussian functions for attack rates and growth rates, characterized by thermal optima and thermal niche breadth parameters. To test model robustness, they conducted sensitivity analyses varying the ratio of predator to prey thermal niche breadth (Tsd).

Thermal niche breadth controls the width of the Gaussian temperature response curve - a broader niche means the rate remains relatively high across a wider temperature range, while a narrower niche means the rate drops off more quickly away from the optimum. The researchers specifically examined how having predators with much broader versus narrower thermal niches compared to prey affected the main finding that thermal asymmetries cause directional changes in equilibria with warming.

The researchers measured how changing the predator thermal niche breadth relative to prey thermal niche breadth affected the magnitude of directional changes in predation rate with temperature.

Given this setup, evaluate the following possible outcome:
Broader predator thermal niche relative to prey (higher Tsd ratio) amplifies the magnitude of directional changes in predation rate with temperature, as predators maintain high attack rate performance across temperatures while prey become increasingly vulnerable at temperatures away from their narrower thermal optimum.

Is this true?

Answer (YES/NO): NO